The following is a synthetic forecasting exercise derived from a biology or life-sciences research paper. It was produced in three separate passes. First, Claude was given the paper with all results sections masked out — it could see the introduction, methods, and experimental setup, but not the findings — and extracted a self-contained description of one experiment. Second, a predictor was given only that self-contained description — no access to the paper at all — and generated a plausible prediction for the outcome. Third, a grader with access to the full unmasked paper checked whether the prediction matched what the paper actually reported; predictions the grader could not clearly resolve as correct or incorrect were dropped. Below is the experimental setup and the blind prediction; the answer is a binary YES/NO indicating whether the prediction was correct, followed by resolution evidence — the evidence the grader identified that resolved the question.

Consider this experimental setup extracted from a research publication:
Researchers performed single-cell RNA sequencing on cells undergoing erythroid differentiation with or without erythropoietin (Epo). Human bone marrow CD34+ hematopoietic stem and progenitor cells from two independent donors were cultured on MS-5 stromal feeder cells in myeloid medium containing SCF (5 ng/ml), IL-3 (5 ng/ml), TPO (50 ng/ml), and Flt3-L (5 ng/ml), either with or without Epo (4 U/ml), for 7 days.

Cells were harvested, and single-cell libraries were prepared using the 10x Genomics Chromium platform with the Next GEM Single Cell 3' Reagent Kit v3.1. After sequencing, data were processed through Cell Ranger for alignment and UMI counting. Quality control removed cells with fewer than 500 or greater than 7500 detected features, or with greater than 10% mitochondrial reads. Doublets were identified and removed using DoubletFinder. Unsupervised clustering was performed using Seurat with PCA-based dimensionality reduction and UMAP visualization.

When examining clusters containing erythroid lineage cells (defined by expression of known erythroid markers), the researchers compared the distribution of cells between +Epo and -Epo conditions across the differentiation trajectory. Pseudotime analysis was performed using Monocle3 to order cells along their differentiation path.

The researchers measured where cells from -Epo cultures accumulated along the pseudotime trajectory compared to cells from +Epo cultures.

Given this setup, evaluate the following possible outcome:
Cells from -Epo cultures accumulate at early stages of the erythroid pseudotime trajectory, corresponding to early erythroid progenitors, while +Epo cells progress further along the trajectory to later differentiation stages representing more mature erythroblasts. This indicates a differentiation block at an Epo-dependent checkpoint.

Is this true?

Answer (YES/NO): YES